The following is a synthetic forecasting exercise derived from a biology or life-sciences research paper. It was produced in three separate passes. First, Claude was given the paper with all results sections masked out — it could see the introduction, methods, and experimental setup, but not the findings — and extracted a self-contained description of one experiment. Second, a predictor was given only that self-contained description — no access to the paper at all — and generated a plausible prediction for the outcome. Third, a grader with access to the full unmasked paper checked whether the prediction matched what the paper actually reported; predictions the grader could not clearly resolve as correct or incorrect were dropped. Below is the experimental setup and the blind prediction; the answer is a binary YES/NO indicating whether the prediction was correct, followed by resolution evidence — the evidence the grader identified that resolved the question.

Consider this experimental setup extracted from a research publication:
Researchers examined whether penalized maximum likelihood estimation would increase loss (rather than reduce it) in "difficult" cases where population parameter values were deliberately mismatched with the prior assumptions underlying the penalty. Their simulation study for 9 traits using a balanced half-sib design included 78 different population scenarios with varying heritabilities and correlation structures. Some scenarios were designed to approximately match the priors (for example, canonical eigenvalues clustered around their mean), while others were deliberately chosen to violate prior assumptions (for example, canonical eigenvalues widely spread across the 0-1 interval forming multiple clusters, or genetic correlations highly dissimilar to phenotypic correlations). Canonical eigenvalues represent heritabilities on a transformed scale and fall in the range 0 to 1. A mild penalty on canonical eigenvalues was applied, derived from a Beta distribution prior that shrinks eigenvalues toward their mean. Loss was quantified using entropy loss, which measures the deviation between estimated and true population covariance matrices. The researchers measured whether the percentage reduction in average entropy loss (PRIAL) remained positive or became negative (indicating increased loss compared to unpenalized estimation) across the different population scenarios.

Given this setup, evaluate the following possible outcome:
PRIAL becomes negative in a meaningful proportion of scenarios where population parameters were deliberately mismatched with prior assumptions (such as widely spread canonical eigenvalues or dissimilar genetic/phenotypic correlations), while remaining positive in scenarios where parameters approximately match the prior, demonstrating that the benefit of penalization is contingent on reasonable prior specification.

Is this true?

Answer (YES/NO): NO